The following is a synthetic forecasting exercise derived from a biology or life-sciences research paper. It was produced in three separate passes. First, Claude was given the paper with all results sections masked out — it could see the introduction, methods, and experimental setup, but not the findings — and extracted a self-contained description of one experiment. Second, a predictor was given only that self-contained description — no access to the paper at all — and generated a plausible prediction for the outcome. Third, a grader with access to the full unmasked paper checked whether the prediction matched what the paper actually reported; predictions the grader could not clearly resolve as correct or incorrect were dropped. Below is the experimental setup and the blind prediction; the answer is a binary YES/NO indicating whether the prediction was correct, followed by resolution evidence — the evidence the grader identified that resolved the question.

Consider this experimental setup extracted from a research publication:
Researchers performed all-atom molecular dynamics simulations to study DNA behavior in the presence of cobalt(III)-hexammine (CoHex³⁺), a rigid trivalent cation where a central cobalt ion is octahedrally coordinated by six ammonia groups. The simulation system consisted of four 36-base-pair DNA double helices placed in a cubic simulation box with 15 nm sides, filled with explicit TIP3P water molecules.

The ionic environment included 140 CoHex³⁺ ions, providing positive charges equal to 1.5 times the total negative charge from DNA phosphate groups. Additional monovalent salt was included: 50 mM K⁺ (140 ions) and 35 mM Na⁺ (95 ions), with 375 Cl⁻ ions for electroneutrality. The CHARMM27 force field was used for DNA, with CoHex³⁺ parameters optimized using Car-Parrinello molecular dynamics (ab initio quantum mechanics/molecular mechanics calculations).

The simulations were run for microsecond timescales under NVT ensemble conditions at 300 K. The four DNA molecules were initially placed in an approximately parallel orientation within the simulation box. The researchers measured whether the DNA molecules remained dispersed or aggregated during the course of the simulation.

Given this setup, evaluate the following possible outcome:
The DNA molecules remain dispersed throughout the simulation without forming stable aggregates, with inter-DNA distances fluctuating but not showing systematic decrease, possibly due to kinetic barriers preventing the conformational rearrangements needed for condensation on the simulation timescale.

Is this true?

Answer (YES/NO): NO